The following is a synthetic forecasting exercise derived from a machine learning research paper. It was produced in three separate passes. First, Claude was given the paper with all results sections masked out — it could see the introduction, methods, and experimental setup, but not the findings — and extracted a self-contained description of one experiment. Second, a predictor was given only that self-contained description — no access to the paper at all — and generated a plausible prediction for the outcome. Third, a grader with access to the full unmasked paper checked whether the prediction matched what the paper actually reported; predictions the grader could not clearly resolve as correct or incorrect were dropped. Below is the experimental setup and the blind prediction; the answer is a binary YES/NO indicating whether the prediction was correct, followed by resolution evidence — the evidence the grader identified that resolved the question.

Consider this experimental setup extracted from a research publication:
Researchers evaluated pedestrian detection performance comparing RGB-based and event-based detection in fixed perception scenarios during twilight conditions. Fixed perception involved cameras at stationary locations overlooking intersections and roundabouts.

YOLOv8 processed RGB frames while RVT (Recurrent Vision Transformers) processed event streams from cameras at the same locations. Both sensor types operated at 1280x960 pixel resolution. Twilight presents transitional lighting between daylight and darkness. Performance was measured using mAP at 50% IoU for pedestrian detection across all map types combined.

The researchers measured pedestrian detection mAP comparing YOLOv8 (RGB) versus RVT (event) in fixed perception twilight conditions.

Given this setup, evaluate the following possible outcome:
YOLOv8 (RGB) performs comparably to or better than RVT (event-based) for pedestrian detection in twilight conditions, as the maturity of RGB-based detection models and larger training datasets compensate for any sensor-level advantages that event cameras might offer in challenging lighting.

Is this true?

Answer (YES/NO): NO